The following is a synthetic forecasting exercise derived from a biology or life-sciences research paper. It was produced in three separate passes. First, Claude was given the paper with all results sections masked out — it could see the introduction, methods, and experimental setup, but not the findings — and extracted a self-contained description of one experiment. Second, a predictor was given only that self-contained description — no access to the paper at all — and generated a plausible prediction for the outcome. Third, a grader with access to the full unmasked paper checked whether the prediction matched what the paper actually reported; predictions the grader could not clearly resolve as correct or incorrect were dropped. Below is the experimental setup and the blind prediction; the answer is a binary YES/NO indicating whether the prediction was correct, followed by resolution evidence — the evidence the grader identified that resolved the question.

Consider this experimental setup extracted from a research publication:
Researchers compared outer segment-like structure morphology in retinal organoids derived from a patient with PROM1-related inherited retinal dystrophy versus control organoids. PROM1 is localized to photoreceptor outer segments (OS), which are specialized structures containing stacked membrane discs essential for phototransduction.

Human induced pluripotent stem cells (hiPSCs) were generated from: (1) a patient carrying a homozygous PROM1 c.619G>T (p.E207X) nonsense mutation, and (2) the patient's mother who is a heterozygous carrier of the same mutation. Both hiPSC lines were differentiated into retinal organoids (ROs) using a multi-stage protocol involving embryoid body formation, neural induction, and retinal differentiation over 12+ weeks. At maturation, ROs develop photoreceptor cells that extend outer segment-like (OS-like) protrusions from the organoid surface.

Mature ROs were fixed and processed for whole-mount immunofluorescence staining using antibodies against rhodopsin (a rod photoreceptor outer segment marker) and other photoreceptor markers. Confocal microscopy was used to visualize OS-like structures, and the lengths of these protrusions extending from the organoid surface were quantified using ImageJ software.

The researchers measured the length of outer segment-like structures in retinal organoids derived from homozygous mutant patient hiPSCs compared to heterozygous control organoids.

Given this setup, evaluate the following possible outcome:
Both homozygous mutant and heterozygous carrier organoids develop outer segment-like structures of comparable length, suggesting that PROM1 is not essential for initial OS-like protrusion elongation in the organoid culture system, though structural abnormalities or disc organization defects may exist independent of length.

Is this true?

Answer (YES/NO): NO